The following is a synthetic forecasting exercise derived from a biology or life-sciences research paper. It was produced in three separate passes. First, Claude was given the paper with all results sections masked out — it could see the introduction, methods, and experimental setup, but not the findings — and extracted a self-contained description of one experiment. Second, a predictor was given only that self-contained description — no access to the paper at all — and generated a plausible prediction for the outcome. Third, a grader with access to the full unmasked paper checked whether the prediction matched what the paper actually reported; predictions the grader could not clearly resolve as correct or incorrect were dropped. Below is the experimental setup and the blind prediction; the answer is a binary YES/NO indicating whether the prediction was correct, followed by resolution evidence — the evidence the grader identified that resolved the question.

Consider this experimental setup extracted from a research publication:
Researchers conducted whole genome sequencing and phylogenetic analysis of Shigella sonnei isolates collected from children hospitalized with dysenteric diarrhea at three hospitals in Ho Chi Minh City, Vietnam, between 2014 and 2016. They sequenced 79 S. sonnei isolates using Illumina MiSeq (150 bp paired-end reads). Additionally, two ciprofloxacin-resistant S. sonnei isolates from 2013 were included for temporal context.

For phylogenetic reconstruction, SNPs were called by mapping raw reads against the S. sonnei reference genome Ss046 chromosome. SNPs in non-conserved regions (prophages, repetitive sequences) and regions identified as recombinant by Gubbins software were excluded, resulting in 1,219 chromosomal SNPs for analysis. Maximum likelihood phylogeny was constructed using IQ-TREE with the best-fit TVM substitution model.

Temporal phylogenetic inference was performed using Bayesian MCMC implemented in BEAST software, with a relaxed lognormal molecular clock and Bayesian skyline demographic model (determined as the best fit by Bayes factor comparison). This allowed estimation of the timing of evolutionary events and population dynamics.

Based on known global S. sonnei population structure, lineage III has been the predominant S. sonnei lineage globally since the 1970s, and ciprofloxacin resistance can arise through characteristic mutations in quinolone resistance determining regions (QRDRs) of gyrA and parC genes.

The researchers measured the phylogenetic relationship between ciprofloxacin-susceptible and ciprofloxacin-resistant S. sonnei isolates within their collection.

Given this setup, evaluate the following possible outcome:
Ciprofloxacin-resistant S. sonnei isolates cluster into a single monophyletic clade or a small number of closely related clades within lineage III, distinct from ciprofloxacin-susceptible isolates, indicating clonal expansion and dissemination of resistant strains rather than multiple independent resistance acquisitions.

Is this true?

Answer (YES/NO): YES